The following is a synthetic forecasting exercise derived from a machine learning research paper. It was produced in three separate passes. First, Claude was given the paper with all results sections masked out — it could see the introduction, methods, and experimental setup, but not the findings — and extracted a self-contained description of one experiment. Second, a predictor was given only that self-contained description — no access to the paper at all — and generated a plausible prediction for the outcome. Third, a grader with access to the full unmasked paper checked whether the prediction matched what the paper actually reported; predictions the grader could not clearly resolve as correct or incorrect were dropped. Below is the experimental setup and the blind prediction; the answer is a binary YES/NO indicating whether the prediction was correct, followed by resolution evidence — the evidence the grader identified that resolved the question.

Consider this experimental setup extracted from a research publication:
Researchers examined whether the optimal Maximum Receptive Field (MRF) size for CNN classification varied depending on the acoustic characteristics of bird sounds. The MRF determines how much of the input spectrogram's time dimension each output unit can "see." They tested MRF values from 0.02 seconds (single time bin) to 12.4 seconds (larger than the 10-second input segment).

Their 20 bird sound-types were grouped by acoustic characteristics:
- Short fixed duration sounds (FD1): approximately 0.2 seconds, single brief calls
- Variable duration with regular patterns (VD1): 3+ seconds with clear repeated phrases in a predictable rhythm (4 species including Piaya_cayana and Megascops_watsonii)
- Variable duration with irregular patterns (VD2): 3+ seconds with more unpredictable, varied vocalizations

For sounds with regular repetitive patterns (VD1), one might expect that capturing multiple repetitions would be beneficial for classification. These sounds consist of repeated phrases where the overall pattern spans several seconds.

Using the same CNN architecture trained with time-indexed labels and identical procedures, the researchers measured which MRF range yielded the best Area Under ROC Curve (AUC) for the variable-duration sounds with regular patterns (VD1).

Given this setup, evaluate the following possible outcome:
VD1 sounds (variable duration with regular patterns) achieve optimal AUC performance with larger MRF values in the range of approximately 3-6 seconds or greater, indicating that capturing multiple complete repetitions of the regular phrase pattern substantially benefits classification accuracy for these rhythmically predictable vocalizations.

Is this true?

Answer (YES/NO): NO